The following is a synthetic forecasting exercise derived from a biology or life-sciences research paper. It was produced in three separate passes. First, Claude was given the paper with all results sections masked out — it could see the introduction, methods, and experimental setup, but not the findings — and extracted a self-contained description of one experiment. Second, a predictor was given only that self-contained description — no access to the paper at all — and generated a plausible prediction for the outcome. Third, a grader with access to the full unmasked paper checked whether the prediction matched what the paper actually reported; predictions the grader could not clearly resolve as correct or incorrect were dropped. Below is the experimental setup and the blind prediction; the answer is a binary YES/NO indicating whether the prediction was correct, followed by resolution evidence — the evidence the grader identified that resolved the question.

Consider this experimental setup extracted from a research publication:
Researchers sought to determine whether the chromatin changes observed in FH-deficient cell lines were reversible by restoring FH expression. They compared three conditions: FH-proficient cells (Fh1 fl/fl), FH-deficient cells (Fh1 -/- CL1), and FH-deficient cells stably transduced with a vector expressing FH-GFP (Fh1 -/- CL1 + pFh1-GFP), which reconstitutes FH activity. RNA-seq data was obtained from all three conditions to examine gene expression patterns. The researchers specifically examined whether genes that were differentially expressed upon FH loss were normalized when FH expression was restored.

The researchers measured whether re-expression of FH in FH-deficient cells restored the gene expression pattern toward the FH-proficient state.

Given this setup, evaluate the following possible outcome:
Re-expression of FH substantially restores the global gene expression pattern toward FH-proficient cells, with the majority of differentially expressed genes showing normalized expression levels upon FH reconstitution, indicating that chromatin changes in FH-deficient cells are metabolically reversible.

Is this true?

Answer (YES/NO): YES